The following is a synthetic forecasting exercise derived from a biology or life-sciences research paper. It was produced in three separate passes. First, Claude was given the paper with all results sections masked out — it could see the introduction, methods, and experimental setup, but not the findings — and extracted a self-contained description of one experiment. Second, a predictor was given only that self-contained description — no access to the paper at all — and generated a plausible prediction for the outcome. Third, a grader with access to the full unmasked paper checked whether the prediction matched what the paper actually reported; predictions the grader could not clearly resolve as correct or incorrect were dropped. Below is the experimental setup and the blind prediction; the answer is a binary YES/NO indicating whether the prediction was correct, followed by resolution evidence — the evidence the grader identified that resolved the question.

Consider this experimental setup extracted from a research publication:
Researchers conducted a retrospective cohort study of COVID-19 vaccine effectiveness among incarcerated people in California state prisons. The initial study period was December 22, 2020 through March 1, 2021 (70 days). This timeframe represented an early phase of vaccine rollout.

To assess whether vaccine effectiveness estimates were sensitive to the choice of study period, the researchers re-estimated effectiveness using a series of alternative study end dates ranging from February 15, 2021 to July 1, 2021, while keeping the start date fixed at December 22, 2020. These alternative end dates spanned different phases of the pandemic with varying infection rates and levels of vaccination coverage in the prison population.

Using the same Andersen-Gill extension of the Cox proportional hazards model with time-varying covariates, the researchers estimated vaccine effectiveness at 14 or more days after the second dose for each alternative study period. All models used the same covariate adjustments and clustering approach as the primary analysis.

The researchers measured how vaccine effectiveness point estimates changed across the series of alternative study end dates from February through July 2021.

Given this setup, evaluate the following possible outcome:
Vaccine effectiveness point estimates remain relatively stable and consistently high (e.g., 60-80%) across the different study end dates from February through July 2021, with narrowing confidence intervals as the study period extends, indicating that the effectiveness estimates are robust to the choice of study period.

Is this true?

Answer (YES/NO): NO